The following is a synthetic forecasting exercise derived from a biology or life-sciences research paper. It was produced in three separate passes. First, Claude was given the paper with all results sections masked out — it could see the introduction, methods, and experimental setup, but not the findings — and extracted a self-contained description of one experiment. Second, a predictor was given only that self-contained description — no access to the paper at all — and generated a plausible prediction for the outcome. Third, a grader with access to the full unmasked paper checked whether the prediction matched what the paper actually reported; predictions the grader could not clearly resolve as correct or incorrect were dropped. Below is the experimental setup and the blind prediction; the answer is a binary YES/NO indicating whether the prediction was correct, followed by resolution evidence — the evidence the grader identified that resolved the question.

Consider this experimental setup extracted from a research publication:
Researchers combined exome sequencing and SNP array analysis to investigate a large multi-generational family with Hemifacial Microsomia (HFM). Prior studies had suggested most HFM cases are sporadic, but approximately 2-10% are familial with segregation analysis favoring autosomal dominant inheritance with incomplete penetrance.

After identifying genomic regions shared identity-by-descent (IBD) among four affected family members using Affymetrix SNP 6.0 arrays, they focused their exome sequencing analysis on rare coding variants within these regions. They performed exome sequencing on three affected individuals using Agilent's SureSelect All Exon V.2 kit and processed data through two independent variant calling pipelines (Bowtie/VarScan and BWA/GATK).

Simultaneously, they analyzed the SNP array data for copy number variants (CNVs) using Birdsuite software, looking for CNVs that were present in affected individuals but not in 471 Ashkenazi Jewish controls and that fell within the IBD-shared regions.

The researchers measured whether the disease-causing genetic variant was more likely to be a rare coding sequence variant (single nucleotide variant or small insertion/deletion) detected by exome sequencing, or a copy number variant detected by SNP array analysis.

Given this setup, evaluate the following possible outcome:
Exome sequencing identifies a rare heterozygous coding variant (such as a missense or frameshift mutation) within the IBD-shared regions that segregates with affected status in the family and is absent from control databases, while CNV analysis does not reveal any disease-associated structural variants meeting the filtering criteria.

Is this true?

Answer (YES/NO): NO